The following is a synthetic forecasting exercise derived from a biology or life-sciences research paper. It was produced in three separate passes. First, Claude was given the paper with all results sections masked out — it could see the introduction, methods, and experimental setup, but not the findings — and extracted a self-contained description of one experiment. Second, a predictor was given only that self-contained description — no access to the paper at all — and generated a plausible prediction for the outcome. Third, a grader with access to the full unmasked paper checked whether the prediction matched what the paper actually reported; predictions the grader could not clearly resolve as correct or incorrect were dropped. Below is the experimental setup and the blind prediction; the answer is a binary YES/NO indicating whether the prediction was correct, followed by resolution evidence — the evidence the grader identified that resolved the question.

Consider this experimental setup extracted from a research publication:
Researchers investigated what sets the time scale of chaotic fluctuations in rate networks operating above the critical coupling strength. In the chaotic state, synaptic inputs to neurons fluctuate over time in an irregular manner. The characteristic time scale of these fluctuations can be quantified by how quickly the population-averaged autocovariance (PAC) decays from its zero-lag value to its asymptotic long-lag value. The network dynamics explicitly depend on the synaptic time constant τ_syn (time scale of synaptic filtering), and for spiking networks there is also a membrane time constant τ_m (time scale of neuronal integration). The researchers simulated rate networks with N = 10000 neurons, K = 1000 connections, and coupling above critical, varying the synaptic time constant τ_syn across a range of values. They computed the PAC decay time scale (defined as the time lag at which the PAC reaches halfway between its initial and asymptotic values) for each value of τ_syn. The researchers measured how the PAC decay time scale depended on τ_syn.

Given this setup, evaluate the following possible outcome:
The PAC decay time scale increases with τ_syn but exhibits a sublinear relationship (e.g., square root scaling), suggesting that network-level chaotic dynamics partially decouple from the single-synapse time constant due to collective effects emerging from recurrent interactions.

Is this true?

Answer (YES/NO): NO